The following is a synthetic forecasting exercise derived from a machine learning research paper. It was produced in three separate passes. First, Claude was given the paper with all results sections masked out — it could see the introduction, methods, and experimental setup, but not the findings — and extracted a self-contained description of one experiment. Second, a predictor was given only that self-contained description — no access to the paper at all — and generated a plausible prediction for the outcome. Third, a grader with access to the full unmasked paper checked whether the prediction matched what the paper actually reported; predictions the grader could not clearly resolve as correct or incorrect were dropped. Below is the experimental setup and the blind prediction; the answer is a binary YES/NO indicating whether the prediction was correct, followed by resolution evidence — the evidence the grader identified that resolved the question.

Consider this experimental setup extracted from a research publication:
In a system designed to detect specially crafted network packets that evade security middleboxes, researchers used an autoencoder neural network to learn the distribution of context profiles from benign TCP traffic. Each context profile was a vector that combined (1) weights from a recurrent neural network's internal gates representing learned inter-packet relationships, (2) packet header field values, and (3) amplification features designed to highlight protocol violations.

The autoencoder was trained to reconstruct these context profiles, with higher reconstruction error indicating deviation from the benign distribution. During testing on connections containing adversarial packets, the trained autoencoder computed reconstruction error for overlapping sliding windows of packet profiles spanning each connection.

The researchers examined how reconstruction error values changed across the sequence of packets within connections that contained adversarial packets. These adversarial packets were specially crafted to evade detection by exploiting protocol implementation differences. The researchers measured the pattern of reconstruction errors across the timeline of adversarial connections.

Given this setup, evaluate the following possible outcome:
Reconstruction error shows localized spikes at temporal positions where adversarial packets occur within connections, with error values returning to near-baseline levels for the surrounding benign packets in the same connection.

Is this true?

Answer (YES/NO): YES